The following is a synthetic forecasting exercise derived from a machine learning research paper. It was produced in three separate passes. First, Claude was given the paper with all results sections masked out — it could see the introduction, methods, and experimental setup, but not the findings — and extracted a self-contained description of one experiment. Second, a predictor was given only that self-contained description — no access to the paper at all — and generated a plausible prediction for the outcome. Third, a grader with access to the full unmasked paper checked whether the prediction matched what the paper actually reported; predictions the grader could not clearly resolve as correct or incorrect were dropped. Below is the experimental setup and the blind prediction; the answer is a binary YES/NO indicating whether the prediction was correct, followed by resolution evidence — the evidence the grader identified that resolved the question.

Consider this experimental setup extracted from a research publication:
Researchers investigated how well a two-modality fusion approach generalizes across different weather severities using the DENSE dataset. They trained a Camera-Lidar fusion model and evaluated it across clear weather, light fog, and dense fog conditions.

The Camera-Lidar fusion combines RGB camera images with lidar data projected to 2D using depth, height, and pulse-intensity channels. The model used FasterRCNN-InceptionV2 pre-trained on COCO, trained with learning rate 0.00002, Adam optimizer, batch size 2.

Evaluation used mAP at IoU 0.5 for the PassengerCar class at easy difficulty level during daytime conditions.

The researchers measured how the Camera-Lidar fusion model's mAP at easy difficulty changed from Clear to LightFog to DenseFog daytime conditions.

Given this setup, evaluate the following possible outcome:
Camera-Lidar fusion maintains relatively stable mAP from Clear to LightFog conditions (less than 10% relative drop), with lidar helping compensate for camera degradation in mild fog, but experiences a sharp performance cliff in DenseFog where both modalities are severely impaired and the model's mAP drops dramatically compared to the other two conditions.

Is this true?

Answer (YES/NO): NO